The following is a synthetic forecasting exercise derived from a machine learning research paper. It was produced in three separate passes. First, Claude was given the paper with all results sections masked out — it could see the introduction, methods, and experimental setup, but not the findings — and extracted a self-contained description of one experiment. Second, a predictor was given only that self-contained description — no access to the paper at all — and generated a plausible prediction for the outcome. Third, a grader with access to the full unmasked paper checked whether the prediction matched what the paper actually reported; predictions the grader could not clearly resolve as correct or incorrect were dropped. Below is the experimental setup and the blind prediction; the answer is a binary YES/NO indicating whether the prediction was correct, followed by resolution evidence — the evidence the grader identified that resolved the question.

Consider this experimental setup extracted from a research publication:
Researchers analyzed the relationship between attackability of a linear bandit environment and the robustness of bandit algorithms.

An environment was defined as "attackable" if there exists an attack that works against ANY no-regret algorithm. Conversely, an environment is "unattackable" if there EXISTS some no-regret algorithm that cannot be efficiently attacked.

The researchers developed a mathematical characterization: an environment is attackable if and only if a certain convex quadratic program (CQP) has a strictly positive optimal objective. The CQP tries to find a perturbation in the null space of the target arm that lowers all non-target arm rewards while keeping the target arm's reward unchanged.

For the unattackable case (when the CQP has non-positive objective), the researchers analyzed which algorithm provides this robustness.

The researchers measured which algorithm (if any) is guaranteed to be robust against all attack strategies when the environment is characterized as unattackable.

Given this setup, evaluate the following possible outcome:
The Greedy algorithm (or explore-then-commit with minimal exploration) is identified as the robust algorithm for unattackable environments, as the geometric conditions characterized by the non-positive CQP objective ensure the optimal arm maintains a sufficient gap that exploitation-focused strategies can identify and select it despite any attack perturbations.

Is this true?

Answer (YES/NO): NO